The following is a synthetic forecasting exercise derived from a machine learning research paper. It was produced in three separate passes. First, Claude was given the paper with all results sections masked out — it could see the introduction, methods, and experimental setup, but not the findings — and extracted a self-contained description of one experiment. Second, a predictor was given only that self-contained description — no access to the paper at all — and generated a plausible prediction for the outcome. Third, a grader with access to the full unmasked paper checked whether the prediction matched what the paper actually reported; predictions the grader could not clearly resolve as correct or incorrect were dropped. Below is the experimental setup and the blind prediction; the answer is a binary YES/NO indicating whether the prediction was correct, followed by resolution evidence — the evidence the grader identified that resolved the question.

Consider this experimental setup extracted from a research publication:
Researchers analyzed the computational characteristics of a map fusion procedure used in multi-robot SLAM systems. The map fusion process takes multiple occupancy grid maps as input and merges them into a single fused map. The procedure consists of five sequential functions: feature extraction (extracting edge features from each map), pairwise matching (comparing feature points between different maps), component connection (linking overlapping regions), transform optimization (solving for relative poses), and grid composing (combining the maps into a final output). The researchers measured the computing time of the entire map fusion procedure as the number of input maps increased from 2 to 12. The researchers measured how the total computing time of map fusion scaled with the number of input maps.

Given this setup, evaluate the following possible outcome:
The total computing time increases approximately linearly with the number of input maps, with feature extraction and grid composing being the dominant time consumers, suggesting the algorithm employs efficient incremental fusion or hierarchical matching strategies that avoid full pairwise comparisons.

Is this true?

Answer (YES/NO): NO